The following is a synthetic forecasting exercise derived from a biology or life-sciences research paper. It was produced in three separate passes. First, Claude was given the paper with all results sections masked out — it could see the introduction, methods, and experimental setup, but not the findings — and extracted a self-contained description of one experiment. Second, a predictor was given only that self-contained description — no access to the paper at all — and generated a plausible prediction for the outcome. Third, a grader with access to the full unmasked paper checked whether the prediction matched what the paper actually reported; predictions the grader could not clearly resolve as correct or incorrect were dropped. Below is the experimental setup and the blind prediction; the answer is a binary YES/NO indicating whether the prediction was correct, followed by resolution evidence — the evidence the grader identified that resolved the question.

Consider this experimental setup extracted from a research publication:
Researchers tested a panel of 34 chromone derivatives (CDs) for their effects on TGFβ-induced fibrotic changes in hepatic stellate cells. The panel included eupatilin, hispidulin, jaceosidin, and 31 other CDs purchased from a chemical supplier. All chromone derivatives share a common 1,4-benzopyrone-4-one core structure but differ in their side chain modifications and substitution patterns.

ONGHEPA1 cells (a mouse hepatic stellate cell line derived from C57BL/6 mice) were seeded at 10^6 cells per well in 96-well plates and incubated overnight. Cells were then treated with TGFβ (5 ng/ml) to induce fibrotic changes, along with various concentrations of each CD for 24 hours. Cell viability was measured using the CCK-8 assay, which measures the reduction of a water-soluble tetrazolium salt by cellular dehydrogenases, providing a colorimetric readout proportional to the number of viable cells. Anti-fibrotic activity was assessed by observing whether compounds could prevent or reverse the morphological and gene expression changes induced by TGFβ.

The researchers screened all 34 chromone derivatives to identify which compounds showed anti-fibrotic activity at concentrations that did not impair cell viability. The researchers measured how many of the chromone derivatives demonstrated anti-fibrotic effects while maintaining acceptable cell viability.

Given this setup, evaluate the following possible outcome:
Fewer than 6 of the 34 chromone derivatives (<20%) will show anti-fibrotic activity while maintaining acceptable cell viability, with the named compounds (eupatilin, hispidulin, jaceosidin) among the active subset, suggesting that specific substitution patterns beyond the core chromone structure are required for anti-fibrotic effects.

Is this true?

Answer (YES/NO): YES